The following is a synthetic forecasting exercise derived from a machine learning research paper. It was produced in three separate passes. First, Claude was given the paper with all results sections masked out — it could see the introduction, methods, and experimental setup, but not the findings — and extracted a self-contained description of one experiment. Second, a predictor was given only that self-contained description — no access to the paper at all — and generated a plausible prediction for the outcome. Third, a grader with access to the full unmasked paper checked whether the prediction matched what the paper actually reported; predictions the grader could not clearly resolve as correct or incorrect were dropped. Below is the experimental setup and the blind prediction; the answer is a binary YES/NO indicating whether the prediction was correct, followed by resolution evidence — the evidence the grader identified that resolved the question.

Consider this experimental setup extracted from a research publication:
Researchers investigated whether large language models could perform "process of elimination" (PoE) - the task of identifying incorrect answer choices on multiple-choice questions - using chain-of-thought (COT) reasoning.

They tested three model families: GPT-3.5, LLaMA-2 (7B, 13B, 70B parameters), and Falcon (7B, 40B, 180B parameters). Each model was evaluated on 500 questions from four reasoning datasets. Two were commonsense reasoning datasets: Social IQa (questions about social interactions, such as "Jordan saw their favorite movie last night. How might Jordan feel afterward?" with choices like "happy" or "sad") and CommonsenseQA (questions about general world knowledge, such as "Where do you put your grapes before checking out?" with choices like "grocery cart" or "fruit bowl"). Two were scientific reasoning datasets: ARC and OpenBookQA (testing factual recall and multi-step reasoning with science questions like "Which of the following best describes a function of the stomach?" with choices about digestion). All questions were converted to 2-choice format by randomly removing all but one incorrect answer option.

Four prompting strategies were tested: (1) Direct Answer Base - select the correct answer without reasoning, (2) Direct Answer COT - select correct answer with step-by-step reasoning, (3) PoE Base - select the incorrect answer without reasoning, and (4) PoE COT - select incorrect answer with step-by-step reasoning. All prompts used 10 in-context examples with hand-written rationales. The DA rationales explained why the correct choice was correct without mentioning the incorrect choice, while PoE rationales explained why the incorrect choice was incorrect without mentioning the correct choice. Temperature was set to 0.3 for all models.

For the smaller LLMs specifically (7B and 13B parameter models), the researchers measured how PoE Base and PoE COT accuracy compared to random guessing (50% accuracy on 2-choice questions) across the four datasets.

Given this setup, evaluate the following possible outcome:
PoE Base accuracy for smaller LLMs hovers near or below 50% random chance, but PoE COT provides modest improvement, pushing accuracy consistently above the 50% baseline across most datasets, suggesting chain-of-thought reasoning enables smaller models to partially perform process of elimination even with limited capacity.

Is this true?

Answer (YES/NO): NO